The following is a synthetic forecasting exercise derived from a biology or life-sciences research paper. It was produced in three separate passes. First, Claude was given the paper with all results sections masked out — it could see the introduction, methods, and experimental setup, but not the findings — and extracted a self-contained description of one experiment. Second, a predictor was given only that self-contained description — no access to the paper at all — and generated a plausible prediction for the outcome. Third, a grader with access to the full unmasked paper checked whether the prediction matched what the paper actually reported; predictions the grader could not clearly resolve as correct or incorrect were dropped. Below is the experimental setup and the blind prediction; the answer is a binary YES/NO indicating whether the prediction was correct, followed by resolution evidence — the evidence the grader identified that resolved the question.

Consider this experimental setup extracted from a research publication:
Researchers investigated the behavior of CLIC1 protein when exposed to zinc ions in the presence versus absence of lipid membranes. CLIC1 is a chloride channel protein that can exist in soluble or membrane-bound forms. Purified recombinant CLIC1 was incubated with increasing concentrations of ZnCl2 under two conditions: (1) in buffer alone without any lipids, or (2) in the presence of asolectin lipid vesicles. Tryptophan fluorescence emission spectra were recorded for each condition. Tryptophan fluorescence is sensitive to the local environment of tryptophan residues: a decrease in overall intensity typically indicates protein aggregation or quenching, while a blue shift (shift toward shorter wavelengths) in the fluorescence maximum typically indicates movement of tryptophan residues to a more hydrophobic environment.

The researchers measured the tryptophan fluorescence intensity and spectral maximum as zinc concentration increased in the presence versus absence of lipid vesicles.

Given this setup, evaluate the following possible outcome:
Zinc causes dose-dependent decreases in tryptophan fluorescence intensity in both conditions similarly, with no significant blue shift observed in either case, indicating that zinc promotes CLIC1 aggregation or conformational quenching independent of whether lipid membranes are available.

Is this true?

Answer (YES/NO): NO